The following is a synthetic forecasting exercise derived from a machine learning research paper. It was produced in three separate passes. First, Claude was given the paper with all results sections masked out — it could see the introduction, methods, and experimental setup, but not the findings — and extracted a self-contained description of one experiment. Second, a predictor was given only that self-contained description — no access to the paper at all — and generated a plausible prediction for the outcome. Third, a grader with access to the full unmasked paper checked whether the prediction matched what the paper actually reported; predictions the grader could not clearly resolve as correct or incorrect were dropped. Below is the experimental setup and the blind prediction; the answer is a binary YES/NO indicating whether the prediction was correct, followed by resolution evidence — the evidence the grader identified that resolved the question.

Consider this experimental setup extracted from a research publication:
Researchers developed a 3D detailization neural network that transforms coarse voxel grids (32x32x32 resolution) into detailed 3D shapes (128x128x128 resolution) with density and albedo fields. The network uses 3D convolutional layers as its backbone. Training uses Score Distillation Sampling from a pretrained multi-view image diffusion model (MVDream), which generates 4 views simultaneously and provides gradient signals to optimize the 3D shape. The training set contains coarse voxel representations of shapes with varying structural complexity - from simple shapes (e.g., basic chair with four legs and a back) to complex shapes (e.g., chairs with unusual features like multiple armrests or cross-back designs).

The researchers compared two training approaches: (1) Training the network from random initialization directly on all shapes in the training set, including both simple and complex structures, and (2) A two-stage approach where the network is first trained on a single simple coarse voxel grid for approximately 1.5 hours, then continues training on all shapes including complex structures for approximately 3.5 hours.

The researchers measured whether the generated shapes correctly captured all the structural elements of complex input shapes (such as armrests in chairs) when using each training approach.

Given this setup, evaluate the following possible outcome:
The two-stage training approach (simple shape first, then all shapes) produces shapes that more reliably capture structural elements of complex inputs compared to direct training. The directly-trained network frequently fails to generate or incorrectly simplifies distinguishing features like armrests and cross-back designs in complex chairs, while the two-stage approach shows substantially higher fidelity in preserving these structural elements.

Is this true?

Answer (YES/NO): YES